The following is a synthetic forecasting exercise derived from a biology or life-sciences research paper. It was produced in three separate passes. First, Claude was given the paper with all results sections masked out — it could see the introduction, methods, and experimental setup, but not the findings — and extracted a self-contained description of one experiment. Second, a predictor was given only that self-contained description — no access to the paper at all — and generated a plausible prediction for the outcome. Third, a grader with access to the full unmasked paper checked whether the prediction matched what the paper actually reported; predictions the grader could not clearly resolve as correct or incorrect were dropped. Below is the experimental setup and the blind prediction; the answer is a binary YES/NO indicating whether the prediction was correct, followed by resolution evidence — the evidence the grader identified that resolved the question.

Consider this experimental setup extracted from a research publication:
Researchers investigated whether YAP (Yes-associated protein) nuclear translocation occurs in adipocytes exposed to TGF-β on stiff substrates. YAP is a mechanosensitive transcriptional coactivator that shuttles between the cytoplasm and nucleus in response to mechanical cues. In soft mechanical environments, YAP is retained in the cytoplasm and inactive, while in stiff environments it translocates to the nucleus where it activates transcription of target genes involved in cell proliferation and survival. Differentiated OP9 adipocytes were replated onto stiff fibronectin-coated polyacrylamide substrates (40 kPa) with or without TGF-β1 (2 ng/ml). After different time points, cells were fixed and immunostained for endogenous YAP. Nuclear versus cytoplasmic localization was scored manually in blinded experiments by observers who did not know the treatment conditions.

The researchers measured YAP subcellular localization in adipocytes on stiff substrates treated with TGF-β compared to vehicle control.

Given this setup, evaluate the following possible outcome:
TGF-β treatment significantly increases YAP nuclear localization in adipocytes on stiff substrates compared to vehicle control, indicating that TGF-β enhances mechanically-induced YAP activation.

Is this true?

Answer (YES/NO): YES